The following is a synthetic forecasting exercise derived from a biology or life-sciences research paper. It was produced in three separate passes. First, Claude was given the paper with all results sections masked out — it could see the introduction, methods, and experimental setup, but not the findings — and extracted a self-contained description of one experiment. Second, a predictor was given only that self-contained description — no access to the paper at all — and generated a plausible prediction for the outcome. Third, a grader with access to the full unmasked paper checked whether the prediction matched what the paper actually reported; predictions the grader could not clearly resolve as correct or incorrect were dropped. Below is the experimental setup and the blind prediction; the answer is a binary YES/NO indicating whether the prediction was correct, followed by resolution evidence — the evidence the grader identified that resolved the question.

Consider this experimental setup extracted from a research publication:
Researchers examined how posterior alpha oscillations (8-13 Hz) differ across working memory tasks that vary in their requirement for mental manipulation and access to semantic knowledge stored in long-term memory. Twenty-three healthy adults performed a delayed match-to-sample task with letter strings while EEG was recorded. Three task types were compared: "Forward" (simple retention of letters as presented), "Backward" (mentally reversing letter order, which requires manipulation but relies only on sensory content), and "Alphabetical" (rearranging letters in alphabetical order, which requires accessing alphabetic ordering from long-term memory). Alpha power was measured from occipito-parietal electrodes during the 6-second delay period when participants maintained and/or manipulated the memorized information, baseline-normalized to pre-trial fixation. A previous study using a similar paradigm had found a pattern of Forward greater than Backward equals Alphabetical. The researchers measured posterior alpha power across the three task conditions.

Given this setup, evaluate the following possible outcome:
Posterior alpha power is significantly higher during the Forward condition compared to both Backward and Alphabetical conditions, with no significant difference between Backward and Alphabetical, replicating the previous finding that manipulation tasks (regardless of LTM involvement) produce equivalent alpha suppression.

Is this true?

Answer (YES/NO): NO